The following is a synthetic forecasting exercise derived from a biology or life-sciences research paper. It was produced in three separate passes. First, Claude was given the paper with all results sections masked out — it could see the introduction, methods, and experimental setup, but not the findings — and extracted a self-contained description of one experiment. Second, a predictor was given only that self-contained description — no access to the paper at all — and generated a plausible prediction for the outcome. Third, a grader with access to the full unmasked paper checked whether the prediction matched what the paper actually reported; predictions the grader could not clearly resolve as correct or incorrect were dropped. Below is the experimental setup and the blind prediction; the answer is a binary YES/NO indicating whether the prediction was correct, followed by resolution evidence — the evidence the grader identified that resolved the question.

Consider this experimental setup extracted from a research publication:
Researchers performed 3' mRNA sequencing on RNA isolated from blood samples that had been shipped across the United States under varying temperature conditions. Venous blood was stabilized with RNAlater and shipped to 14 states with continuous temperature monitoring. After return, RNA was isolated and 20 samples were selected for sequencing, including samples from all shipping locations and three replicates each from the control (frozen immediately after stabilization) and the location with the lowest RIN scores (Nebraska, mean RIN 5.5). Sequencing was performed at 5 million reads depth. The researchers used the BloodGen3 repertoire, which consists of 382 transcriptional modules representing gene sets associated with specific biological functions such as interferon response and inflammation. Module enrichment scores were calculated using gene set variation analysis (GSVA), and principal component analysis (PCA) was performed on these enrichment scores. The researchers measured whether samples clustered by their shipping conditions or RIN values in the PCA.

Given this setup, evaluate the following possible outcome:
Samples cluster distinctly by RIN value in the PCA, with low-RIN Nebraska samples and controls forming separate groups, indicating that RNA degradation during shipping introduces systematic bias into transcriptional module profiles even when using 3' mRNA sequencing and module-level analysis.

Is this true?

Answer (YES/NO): NO